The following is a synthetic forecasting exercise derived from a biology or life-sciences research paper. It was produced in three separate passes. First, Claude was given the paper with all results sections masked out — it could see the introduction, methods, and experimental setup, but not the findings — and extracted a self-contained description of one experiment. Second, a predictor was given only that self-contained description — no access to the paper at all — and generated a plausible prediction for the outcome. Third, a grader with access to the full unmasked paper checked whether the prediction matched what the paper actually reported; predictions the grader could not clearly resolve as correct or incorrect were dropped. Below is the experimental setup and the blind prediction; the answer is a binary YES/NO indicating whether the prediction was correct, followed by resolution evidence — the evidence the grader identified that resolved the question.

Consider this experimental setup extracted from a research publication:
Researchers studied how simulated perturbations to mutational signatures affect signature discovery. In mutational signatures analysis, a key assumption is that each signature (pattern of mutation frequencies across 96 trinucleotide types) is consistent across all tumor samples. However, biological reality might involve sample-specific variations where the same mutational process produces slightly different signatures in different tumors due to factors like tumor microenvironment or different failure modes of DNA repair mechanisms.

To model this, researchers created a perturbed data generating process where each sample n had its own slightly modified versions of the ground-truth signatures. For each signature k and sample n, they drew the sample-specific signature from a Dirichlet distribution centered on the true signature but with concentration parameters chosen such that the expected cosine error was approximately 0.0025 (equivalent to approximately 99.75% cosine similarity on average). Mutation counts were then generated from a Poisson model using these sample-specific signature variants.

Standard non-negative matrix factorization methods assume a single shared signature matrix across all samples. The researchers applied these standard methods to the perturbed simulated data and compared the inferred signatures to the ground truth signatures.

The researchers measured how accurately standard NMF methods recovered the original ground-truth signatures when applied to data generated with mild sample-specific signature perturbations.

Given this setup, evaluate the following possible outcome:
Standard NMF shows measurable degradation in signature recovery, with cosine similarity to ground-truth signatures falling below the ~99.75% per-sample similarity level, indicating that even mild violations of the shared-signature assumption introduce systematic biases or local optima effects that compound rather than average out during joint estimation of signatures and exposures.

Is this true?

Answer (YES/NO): YES